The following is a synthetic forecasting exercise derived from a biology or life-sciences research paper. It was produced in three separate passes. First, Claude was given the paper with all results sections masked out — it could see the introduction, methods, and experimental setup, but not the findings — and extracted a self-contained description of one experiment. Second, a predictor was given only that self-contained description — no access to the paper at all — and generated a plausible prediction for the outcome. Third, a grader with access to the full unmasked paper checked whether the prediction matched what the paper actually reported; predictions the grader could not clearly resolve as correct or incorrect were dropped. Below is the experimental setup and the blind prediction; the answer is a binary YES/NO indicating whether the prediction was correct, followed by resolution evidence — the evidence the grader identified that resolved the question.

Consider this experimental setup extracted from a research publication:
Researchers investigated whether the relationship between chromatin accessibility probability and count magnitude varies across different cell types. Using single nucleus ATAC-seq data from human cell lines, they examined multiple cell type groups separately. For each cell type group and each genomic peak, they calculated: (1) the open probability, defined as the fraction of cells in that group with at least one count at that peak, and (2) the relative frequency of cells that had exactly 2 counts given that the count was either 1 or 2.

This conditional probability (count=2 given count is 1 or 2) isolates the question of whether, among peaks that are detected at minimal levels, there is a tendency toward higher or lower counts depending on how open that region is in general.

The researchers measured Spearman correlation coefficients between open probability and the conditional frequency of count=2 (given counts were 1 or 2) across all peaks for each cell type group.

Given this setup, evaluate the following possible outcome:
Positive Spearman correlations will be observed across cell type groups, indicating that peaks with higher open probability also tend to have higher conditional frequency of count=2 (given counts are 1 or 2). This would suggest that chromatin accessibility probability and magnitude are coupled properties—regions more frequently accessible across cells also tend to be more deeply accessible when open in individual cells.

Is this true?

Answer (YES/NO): NO